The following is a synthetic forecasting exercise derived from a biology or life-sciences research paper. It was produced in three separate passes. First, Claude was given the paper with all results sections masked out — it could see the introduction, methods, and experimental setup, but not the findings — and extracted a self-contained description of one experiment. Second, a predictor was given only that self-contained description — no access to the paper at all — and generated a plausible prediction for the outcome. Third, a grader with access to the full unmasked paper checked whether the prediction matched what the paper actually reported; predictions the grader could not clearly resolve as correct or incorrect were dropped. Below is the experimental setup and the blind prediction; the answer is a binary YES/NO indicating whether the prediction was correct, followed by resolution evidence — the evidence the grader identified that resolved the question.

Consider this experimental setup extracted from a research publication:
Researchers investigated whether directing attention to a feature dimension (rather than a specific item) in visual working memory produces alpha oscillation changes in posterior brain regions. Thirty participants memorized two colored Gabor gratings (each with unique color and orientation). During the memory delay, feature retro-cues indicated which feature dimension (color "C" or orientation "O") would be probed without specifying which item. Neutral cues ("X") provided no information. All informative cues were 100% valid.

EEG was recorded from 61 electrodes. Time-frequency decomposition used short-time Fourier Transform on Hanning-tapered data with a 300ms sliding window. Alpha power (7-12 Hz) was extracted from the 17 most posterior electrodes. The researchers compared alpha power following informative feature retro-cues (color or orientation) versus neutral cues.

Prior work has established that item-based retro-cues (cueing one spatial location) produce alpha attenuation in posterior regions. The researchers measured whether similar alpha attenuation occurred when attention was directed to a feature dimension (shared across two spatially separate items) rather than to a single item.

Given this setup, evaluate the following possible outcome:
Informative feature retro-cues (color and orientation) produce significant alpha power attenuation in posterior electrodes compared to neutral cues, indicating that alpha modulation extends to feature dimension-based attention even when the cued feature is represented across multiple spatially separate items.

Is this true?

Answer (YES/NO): YES